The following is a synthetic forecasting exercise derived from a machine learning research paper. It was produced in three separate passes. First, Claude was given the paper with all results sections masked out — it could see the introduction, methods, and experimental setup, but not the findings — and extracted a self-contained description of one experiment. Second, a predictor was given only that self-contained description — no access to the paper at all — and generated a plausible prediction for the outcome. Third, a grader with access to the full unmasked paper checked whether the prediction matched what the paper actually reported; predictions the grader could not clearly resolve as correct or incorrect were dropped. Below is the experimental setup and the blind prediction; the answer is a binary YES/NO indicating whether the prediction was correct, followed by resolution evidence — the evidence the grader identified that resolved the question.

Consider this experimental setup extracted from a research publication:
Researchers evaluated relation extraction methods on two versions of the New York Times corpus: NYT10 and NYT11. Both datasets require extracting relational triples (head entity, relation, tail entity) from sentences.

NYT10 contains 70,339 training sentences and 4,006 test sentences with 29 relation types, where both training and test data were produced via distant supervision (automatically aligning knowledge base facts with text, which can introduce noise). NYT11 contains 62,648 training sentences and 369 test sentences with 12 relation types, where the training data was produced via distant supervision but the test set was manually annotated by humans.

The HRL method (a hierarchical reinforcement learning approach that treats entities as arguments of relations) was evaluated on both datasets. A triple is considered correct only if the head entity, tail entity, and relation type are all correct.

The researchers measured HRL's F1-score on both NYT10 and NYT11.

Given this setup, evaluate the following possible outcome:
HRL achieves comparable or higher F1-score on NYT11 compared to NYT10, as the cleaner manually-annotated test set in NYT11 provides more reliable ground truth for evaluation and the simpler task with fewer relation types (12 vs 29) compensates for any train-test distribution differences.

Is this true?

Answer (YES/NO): NO